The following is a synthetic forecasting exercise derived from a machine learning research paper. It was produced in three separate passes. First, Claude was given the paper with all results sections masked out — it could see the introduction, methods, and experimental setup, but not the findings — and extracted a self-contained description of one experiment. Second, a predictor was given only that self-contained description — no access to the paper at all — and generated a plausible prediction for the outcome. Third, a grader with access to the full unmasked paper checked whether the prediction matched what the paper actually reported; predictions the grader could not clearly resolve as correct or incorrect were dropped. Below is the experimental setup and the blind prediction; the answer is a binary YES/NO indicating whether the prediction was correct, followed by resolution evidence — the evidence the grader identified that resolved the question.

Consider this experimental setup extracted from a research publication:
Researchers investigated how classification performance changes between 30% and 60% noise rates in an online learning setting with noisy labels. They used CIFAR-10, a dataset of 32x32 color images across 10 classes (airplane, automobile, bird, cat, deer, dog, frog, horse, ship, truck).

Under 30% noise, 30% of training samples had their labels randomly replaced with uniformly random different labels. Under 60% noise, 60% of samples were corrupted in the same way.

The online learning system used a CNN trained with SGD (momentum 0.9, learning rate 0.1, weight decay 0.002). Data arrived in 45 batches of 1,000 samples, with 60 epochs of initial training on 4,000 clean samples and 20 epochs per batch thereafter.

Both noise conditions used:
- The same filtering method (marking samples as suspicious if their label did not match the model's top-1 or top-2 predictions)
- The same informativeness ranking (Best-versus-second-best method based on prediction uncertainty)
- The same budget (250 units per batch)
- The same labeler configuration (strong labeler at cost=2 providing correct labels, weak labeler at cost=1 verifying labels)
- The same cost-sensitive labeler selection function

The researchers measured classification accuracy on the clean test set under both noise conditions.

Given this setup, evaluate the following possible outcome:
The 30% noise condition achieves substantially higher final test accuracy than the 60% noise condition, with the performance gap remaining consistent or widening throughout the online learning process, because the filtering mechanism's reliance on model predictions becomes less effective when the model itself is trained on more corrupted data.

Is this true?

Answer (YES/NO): YES